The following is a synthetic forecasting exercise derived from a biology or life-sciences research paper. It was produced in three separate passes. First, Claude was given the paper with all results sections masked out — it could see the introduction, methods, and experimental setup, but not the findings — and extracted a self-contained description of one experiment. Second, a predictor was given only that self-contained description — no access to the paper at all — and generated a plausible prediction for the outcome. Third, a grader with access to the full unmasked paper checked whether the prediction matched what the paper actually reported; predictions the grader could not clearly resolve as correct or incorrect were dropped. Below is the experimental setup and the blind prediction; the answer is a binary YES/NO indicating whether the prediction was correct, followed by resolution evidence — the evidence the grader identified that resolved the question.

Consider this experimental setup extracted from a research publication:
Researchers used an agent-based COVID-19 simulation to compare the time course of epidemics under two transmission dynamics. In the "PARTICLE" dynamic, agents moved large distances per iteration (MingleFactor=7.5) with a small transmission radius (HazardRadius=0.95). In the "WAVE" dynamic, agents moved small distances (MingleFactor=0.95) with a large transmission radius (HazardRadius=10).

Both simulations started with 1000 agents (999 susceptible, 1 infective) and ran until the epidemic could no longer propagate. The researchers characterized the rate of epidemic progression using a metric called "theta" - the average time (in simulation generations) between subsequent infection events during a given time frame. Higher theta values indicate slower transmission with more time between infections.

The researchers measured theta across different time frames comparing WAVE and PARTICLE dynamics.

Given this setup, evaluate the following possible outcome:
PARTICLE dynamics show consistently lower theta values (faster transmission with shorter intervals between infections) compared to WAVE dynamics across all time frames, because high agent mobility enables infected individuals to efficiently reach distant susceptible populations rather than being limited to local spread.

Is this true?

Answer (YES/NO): YES